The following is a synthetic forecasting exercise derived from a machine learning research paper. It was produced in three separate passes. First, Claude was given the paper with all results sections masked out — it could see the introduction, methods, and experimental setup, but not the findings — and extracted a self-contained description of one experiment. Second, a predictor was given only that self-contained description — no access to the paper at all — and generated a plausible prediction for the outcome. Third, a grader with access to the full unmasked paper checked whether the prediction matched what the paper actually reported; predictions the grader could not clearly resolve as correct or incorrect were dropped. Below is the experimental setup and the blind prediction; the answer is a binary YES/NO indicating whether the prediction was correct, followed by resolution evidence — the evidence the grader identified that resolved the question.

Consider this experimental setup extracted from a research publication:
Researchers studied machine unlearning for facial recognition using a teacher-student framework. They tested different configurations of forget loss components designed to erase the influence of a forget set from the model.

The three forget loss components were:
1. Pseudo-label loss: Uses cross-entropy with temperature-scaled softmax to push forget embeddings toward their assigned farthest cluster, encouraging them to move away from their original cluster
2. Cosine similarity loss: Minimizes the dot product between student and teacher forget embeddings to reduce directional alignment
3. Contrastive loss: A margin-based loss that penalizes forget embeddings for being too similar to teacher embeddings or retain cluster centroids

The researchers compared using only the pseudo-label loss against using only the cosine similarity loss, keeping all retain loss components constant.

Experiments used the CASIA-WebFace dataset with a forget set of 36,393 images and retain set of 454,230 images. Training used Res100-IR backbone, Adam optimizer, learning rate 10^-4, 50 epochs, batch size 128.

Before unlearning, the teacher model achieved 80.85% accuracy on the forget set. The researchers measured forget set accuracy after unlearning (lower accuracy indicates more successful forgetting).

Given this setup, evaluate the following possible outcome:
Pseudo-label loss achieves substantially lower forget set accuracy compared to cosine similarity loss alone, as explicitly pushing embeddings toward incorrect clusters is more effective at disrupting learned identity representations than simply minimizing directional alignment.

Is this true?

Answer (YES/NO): NO